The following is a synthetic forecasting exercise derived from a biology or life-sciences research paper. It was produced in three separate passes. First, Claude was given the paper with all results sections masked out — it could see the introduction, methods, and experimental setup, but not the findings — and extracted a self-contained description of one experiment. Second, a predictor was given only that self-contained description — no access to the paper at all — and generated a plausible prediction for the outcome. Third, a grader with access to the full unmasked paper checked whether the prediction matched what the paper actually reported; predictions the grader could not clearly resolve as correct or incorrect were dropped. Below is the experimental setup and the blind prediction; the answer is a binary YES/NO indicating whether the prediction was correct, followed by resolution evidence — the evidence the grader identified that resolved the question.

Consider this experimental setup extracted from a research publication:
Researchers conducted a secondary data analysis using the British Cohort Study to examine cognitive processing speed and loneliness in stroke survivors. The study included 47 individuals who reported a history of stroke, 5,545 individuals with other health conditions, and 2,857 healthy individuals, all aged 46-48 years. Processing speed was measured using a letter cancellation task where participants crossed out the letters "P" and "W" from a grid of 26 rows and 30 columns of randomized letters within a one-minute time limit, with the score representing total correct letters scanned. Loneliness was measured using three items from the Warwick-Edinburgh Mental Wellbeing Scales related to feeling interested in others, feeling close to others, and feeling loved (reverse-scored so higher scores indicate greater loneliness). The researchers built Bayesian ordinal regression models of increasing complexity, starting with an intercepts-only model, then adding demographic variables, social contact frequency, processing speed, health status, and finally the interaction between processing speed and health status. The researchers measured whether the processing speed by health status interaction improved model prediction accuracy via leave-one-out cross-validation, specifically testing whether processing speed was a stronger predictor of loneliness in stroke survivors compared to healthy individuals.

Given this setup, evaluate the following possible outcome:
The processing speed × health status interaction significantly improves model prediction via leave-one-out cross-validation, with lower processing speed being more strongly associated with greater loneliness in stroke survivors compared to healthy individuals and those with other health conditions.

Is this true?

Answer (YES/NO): NO